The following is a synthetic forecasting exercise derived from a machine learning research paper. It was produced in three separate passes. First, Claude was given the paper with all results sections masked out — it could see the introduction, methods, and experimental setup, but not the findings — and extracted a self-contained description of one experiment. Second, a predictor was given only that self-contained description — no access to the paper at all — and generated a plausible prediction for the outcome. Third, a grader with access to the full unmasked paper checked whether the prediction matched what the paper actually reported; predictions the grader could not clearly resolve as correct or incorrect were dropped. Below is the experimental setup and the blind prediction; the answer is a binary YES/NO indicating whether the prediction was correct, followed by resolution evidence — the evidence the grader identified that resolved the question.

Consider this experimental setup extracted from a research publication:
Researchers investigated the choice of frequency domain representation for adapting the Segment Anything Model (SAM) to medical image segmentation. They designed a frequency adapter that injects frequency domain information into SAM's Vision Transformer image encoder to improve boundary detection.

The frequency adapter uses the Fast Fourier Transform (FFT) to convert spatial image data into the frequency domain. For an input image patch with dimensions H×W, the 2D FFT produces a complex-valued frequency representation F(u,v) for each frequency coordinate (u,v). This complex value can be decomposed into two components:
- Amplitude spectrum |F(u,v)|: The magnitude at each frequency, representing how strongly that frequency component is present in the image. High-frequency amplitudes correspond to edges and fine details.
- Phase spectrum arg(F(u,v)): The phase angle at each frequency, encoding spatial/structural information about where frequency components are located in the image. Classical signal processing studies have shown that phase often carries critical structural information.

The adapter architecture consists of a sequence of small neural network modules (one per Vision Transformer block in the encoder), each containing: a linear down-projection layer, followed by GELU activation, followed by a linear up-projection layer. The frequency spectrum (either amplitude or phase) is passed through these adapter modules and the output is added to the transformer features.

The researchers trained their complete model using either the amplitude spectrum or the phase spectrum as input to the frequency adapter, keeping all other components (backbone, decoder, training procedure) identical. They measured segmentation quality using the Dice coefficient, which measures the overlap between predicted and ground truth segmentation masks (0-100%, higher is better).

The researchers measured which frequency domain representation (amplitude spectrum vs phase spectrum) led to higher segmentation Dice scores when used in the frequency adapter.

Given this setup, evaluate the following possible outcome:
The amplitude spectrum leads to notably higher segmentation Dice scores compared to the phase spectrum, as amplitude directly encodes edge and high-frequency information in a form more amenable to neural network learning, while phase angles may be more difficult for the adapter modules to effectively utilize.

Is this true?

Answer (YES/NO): NO